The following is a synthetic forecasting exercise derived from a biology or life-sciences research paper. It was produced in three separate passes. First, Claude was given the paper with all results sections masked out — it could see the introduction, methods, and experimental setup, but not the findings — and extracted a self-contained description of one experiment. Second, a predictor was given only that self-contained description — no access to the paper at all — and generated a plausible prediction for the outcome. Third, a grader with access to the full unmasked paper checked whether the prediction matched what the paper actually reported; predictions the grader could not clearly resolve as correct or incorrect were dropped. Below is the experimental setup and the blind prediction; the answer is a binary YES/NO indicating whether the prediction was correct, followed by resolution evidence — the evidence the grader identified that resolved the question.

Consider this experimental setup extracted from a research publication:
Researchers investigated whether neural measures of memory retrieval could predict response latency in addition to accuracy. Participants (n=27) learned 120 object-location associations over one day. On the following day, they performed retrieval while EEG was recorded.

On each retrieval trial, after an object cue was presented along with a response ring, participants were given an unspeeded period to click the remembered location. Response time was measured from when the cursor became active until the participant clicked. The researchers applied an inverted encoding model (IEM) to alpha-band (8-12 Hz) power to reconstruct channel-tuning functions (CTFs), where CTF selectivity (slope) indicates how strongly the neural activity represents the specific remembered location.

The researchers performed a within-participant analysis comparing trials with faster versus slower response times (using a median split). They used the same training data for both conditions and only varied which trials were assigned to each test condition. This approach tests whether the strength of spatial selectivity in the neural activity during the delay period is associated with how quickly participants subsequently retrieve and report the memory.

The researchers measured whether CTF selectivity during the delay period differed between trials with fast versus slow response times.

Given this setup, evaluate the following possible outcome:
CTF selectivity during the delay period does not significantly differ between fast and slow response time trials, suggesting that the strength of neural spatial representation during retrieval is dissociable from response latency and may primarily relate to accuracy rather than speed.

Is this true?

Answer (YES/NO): NO